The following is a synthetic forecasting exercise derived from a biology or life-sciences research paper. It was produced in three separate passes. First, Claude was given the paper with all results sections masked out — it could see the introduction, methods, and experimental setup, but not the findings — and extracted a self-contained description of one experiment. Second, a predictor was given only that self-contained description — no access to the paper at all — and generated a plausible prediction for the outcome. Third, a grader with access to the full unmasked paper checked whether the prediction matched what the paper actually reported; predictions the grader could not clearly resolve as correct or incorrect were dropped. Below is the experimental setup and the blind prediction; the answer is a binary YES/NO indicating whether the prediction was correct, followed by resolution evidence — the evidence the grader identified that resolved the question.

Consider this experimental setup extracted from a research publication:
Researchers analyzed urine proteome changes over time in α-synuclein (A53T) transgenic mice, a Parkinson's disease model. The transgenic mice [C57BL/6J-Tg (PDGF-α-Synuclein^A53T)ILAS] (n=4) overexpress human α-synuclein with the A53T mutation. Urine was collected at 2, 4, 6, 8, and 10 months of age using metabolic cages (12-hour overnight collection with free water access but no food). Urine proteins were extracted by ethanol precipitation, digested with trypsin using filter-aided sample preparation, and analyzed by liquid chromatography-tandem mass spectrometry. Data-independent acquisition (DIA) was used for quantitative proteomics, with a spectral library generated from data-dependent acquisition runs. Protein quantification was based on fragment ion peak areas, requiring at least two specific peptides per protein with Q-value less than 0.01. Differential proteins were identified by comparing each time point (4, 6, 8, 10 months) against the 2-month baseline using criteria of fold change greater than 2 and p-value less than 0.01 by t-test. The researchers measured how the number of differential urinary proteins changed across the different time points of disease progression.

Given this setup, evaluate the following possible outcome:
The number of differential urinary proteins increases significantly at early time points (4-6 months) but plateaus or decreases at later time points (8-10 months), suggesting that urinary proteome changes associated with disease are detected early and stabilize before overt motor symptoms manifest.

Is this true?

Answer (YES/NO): NO